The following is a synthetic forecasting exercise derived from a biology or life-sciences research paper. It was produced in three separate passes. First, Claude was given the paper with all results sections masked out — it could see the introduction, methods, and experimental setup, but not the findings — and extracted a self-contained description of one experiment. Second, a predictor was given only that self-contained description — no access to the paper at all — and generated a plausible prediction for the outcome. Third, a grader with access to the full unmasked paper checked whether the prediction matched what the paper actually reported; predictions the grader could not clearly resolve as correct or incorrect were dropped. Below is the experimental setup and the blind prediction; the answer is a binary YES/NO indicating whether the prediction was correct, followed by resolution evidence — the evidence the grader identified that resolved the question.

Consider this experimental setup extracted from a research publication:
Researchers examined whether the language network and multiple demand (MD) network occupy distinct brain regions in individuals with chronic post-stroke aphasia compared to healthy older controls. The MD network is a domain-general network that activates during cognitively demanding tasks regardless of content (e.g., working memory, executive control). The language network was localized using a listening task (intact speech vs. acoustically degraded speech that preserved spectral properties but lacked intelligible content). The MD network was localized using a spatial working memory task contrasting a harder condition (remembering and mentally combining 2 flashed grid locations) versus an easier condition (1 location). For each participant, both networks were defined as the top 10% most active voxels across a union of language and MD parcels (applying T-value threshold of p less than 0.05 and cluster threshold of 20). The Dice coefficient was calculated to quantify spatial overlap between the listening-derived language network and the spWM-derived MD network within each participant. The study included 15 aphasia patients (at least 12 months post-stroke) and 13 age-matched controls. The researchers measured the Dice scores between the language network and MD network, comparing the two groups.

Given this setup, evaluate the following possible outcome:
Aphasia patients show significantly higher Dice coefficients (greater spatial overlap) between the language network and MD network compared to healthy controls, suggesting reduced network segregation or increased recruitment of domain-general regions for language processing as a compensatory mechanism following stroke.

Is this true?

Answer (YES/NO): NO